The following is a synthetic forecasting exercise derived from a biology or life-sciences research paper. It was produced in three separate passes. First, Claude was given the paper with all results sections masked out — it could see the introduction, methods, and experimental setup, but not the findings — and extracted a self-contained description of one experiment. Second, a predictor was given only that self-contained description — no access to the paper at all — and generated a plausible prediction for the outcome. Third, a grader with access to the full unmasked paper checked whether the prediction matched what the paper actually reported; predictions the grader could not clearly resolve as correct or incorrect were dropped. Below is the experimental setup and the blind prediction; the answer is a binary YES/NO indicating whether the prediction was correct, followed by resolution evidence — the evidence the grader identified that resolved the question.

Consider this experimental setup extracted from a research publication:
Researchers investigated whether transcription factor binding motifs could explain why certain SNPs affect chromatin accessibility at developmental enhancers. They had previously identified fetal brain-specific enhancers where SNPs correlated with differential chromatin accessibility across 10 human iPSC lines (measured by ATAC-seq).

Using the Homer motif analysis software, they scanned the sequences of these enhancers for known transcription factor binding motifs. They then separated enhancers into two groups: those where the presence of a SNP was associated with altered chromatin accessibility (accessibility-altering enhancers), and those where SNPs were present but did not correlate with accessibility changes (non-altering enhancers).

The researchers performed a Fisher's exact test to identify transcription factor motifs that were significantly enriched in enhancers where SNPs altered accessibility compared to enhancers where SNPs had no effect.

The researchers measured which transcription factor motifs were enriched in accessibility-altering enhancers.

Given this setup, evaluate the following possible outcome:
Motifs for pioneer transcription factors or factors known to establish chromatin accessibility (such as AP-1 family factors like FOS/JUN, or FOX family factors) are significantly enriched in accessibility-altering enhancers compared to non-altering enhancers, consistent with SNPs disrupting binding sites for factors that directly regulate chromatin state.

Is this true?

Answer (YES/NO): NO